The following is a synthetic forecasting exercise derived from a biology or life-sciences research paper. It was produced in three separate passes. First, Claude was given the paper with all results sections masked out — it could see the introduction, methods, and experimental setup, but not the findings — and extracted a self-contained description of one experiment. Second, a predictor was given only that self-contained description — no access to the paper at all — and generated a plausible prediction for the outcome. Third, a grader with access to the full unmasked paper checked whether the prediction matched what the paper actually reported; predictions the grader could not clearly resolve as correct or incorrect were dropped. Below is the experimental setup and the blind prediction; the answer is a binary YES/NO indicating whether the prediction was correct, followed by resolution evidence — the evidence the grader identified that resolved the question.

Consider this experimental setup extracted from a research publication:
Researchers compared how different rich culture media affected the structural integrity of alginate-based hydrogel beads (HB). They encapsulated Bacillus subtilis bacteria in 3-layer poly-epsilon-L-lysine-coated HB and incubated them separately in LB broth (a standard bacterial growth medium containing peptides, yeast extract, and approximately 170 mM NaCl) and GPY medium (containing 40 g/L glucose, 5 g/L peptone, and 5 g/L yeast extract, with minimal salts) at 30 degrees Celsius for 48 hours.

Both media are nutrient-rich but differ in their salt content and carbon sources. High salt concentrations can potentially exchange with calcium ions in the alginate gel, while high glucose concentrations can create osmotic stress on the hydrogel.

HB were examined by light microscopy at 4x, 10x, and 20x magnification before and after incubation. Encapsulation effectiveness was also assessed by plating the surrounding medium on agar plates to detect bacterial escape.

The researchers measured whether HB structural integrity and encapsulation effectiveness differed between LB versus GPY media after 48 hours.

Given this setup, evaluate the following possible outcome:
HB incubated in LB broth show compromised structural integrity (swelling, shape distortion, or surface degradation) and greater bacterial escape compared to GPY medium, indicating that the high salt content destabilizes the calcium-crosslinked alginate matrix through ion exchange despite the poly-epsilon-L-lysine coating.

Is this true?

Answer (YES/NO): NO